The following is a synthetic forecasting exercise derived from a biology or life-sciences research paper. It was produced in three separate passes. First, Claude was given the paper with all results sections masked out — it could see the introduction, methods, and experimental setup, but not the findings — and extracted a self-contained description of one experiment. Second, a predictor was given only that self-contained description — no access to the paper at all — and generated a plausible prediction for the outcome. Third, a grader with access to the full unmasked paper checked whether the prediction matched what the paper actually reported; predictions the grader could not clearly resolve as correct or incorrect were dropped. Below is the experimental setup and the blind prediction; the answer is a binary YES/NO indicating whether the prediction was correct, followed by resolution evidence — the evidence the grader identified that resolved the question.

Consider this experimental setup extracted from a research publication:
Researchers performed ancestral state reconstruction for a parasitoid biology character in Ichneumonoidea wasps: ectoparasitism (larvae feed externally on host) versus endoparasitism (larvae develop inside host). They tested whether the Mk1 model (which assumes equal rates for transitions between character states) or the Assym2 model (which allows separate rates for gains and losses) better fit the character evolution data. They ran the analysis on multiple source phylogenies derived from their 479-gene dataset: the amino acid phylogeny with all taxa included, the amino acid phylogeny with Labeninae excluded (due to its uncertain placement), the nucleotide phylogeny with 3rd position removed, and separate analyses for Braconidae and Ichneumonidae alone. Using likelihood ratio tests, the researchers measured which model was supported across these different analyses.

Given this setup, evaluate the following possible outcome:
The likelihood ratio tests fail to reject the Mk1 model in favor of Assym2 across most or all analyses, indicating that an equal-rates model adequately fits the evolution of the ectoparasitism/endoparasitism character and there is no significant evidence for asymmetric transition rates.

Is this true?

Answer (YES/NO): NO